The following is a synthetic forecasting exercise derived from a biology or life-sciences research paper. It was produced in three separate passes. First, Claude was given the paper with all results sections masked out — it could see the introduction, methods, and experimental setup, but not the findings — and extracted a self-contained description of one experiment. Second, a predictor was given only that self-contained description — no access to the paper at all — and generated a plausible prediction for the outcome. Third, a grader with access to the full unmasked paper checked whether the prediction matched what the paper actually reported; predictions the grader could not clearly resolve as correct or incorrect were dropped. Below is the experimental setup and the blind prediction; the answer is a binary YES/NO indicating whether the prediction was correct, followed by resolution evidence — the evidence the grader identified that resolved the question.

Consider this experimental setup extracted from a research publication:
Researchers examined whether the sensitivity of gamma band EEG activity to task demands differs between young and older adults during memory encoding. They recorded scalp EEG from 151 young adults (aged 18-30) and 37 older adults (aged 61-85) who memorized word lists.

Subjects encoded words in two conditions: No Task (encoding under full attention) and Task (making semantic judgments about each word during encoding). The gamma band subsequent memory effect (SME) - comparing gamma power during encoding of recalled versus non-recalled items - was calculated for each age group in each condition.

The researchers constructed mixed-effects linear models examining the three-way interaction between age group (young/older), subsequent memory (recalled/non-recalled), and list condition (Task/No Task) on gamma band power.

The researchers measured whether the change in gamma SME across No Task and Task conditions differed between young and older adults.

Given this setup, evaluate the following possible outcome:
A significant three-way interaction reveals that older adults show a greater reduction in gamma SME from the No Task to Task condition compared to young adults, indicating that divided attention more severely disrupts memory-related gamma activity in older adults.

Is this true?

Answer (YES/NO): YES